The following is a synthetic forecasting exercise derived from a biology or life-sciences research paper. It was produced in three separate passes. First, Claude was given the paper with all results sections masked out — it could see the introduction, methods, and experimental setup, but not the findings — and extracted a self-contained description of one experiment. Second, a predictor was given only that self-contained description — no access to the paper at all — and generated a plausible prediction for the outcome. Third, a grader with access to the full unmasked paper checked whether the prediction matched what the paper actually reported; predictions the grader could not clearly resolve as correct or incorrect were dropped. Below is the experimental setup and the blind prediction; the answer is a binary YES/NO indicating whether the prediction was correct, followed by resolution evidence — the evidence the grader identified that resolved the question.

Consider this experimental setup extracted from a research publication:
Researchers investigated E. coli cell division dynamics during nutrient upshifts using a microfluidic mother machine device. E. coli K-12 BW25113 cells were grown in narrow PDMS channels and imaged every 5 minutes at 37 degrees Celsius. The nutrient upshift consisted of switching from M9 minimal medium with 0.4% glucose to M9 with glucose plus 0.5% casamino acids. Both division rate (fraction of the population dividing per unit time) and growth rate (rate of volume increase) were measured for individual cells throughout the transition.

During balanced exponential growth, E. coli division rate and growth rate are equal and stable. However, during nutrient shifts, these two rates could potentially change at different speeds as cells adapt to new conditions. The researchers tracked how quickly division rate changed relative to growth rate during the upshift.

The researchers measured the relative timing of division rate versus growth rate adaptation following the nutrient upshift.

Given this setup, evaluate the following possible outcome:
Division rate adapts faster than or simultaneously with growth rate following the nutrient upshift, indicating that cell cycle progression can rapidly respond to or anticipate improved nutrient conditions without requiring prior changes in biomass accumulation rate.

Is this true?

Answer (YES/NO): YES